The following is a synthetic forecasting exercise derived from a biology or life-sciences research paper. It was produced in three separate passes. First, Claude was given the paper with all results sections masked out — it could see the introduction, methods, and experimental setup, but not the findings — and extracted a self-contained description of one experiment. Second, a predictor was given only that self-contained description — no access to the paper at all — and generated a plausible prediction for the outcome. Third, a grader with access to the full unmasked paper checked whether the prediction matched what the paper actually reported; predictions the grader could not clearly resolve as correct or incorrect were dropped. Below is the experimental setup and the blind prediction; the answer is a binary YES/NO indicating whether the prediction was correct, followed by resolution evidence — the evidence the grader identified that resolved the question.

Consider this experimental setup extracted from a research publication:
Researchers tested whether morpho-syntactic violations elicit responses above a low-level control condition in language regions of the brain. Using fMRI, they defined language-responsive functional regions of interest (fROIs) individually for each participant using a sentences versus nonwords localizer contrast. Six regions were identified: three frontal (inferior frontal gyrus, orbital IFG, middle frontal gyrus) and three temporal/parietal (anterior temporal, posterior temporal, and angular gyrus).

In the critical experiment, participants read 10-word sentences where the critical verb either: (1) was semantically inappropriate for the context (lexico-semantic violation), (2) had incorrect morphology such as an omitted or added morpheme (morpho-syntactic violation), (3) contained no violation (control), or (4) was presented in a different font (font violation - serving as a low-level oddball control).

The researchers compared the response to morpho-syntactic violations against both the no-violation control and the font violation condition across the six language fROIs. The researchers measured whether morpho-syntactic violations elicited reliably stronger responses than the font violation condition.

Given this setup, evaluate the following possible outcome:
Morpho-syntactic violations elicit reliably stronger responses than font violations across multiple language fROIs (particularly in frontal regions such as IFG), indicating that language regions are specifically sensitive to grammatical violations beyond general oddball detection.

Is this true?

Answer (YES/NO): NO